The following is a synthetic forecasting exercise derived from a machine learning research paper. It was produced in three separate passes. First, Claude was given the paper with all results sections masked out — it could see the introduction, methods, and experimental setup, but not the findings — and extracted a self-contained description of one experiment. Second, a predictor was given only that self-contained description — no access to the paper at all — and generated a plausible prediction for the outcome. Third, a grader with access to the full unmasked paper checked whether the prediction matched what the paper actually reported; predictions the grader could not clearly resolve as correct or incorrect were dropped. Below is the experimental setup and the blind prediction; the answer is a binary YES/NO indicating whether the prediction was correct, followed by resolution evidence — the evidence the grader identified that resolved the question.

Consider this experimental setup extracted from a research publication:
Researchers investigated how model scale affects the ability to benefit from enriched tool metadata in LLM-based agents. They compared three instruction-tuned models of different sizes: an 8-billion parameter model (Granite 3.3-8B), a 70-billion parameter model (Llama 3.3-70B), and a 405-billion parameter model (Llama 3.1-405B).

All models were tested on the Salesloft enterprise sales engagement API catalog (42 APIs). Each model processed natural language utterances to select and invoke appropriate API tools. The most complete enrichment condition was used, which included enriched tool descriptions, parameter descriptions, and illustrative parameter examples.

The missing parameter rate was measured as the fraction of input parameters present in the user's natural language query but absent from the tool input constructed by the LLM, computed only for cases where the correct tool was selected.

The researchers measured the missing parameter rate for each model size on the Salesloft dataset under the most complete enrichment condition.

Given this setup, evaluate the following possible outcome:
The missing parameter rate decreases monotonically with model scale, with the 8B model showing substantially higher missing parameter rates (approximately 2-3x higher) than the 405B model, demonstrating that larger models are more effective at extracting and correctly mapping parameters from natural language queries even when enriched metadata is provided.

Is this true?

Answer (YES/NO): NO